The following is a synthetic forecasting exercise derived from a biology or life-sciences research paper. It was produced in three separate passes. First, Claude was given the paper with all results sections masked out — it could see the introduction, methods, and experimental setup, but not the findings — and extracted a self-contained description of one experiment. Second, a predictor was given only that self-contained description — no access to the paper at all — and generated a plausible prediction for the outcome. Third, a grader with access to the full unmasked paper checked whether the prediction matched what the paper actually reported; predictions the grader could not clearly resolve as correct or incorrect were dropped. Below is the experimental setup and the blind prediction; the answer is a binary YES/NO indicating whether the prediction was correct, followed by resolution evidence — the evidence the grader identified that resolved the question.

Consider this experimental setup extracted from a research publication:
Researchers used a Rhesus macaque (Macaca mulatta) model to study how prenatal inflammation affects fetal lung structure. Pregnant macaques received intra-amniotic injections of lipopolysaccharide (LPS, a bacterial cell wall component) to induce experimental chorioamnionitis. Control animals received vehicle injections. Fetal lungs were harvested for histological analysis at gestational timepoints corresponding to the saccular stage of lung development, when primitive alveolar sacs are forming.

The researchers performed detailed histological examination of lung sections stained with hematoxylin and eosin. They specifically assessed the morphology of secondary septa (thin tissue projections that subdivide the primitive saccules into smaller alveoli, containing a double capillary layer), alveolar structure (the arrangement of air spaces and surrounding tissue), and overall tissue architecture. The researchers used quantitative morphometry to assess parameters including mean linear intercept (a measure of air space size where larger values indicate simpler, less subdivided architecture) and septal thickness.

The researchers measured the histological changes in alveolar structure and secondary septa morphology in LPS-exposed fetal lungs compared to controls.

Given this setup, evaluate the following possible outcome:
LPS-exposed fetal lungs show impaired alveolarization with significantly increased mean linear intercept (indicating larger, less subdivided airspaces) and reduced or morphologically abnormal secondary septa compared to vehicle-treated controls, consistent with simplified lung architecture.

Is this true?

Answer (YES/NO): YES